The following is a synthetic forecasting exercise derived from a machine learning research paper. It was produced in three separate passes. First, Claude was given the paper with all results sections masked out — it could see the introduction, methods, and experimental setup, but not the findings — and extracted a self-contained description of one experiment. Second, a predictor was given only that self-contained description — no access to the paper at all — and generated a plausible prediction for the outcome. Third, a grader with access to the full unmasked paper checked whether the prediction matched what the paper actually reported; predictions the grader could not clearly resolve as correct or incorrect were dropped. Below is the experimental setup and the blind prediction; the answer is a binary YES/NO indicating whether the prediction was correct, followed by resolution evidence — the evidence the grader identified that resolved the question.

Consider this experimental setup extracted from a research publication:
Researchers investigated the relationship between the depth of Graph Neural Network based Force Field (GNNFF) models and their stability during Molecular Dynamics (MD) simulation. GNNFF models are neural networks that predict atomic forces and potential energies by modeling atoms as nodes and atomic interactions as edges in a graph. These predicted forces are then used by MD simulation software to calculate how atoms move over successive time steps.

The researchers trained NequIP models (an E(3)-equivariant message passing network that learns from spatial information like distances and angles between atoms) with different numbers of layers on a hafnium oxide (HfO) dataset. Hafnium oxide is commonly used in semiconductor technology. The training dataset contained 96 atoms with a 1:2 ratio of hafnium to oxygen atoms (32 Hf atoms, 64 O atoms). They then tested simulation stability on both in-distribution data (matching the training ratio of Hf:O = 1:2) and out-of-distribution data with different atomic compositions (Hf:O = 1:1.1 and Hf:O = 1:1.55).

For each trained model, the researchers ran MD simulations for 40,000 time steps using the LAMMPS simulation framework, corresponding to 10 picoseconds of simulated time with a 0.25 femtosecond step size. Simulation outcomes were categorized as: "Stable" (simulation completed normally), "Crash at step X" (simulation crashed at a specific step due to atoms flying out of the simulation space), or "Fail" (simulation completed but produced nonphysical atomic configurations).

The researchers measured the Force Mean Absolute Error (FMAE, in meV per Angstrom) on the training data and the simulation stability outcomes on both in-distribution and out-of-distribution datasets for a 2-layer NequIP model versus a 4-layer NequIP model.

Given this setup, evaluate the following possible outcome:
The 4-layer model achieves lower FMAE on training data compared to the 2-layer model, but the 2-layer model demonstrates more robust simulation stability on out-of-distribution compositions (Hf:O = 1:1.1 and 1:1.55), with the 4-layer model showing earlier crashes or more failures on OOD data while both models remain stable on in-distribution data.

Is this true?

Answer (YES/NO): YES